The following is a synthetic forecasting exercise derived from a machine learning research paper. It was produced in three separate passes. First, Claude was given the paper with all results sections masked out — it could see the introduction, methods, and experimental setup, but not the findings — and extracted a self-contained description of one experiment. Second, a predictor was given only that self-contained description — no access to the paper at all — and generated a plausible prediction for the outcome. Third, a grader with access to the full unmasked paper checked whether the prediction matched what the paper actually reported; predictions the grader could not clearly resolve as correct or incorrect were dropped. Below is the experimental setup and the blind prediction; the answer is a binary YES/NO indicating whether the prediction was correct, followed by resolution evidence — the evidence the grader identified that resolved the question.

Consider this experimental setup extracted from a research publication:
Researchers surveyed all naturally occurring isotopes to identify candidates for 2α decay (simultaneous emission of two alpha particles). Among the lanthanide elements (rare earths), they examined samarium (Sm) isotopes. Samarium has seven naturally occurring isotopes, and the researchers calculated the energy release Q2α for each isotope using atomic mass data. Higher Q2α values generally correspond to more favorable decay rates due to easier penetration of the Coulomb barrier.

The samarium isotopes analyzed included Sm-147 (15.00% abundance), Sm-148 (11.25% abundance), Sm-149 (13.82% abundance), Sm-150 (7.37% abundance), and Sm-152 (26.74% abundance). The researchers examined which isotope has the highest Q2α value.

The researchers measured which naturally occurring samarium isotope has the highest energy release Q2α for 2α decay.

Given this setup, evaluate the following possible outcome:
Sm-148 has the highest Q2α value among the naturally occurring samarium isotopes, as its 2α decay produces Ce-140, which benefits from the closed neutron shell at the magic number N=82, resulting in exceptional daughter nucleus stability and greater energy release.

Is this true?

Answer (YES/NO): YES